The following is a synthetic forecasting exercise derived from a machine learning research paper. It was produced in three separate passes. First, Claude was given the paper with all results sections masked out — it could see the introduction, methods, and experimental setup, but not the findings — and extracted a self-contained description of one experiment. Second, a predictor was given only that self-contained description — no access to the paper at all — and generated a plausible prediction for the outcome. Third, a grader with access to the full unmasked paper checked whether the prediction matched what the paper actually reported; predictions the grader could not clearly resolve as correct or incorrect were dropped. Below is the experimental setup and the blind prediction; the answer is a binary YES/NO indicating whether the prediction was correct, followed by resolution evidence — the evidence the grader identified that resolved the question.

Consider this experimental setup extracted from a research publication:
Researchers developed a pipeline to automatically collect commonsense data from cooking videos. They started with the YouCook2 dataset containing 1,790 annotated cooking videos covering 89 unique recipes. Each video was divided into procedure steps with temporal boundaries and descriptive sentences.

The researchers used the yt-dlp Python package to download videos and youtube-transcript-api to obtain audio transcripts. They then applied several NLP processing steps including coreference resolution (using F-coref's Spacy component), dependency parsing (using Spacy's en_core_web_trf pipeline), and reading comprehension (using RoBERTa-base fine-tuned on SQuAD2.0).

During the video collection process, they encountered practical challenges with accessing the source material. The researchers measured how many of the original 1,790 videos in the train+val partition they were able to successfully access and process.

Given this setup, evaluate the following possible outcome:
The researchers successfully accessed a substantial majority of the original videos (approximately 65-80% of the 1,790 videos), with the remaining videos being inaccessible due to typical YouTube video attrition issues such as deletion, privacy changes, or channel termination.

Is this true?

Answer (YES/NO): NO